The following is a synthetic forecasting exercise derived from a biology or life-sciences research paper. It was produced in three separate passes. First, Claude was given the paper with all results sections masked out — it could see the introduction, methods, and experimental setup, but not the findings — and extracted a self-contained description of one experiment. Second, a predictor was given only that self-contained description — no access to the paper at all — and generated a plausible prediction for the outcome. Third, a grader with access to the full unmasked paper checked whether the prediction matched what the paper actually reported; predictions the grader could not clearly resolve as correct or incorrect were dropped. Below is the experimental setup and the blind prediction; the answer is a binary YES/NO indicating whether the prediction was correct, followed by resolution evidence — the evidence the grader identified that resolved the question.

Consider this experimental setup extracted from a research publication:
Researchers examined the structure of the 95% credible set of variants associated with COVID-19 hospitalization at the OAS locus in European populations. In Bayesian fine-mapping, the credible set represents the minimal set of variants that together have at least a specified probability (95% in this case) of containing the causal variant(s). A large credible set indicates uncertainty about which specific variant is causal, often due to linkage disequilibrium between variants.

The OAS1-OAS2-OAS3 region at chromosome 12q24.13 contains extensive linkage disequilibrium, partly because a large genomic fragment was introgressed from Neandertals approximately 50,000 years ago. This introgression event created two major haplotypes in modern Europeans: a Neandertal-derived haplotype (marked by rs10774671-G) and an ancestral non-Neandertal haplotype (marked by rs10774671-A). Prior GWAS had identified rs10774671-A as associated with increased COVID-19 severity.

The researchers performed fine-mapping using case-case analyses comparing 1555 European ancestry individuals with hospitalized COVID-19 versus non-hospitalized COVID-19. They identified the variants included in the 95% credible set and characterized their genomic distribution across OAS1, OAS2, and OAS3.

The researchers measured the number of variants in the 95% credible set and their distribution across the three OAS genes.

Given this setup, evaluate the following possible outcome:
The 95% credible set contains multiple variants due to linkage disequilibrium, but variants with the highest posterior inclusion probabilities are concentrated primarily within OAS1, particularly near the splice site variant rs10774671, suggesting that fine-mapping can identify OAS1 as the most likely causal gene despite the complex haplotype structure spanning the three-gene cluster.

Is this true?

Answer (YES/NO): YES